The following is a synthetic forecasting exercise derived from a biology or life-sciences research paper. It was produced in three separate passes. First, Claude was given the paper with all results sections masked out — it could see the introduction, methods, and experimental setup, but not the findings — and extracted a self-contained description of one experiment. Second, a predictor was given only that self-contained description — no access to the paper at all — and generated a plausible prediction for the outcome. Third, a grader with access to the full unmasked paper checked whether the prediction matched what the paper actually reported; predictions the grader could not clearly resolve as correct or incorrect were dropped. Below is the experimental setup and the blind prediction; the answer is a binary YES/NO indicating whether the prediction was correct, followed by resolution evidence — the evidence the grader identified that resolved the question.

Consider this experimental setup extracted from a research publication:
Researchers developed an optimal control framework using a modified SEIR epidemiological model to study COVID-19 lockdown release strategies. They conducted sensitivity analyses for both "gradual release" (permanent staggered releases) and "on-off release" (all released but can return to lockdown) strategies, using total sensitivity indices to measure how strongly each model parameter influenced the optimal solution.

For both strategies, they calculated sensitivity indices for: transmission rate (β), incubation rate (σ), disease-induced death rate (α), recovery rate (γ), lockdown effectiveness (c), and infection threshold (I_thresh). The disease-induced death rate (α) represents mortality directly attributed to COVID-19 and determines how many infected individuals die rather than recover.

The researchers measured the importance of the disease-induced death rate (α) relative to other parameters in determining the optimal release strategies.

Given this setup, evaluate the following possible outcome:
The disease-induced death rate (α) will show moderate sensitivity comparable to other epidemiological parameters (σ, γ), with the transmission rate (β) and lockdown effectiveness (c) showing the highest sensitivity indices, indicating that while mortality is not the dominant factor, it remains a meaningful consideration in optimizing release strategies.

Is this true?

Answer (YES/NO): NO